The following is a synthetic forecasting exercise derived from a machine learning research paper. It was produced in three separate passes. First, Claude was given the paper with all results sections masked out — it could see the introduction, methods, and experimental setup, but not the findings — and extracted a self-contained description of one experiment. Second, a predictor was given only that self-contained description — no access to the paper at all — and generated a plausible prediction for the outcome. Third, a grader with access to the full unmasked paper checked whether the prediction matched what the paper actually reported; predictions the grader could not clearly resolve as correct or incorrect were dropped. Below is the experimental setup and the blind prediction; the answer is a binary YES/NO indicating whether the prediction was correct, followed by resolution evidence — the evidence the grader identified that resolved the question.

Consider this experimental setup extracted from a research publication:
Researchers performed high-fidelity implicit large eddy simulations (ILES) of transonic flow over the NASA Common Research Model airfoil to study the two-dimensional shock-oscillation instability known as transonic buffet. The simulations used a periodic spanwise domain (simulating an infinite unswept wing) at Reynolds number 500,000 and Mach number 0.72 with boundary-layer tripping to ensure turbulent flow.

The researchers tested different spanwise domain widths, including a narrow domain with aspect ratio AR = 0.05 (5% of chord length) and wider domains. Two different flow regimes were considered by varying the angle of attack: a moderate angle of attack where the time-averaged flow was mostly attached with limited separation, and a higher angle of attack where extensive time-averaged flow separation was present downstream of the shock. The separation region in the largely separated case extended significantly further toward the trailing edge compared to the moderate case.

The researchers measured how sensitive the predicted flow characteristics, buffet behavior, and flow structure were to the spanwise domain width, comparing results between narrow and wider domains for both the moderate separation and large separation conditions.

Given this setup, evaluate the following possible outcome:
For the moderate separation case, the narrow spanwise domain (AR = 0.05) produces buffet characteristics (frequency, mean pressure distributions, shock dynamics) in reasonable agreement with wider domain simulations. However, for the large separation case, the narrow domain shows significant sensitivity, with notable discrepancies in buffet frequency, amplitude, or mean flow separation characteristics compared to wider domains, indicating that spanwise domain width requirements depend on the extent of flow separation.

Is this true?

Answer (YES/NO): YES